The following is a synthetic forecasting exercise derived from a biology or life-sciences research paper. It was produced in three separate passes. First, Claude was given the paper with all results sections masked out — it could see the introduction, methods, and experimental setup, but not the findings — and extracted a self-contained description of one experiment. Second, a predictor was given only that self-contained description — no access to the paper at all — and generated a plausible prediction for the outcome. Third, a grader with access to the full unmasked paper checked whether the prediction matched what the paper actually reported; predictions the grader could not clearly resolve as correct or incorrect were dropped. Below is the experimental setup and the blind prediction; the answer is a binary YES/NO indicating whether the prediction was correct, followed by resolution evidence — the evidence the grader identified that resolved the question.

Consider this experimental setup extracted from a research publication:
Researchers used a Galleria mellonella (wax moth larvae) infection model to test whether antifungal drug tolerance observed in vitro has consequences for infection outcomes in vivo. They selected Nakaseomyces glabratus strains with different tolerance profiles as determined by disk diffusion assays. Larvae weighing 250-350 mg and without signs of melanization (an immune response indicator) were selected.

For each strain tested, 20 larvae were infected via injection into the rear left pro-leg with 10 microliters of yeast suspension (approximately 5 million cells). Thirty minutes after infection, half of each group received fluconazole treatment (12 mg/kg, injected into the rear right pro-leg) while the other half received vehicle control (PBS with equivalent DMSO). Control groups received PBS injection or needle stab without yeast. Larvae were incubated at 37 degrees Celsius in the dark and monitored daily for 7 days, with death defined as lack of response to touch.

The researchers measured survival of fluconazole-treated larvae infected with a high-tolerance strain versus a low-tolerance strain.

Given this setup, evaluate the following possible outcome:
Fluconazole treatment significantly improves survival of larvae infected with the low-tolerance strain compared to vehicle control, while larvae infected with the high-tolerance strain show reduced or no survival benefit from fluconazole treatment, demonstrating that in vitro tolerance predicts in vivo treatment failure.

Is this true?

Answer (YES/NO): NO